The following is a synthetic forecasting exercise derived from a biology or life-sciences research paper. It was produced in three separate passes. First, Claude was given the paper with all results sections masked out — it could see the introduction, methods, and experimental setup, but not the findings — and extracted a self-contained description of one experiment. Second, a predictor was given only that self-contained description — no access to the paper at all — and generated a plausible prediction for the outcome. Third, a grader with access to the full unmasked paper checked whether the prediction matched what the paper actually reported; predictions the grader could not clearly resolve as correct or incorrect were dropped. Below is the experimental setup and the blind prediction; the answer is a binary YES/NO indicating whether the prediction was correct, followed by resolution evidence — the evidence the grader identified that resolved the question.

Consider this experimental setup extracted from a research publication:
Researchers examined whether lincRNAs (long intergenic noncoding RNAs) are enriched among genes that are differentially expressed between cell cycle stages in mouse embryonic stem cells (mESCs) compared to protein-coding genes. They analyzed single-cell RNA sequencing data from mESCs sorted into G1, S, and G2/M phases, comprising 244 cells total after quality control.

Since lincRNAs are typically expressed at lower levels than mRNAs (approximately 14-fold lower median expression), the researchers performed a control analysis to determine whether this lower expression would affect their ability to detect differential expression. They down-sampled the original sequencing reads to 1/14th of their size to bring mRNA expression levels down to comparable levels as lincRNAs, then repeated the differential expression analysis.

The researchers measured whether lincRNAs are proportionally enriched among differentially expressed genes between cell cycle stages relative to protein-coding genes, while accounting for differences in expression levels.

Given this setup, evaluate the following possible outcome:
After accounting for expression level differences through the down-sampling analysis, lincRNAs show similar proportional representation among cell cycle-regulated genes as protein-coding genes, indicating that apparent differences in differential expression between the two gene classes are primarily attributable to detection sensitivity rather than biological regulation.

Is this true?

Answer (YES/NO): NO